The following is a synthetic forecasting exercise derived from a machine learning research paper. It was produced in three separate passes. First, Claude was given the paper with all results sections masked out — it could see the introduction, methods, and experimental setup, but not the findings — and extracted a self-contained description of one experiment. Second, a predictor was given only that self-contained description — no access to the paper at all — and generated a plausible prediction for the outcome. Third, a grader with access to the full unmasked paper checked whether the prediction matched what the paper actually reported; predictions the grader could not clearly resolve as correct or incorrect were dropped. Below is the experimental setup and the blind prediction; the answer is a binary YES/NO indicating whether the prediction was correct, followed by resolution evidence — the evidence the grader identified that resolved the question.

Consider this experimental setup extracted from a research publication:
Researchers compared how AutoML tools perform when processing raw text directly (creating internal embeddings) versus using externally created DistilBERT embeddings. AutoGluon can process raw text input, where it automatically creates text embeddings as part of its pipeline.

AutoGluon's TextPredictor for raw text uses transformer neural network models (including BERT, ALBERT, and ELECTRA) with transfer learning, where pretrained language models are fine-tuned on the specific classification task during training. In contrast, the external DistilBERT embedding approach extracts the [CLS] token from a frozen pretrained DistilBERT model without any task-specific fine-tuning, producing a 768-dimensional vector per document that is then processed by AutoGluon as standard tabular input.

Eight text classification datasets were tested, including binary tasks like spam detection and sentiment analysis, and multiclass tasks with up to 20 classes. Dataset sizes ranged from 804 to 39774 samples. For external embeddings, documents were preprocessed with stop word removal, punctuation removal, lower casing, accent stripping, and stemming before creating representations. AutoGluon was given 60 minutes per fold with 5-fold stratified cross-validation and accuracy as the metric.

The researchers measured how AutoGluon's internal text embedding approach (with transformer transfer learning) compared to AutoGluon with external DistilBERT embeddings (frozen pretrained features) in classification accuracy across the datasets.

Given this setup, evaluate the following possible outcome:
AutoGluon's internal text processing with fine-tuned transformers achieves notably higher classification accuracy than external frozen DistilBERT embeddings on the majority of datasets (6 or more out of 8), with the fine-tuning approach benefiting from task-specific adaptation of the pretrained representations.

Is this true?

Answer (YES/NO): NO